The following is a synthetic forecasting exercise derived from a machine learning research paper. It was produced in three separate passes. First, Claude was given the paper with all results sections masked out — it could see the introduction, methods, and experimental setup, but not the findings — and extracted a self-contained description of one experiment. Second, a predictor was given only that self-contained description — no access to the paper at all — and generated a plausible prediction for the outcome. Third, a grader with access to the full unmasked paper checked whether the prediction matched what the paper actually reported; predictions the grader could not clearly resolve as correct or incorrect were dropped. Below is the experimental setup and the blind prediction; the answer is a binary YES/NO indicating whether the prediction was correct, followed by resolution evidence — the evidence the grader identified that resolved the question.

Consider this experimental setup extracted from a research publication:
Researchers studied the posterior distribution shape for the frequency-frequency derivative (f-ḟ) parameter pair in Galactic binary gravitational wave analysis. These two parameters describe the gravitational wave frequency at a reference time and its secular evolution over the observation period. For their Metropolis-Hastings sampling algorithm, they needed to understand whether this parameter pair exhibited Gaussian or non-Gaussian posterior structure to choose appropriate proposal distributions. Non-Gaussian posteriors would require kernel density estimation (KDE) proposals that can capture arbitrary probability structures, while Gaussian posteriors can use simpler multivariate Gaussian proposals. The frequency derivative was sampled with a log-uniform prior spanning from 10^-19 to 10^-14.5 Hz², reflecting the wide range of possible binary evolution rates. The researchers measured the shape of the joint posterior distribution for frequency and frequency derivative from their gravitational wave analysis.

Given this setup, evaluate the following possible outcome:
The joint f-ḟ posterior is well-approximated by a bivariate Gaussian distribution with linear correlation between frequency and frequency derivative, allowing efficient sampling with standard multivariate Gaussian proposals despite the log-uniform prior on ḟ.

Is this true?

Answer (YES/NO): NO